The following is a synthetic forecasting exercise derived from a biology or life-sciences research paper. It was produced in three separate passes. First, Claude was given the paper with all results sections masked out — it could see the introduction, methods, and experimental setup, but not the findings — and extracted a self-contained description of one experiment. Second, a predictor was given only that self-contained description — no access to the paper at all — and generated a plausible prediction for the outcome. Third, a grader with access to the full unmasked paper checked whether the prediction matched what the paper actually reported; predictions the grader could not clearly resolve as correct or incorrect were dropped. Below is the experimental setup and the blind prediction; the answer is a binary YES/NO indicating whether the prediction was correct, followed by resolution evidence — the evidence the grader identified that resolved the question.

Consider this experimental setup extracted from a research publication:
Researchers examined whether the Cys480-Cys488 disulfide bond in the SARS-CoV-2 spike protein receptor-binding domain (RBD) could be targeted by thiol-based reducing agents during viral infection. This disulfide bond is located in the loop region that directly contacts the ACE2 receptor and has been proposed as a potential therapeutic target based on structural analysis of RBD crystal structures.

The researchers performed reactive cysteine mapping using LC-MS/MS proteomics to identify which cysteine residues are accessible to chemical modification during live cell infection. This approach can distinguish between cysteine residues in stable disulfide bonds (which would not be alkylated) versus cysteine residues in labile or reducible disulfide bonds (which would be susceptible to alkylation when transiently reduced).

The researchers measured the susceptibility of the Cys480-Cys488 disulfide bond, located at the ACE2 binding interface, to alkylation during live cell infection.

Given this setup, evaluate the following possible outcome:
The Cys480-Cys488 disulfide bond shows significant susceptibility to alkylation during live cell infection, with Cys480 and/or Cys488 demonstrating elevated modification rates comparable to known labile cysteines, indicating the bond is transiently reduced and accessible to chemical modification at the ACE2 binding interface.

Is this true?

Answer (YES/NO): NO